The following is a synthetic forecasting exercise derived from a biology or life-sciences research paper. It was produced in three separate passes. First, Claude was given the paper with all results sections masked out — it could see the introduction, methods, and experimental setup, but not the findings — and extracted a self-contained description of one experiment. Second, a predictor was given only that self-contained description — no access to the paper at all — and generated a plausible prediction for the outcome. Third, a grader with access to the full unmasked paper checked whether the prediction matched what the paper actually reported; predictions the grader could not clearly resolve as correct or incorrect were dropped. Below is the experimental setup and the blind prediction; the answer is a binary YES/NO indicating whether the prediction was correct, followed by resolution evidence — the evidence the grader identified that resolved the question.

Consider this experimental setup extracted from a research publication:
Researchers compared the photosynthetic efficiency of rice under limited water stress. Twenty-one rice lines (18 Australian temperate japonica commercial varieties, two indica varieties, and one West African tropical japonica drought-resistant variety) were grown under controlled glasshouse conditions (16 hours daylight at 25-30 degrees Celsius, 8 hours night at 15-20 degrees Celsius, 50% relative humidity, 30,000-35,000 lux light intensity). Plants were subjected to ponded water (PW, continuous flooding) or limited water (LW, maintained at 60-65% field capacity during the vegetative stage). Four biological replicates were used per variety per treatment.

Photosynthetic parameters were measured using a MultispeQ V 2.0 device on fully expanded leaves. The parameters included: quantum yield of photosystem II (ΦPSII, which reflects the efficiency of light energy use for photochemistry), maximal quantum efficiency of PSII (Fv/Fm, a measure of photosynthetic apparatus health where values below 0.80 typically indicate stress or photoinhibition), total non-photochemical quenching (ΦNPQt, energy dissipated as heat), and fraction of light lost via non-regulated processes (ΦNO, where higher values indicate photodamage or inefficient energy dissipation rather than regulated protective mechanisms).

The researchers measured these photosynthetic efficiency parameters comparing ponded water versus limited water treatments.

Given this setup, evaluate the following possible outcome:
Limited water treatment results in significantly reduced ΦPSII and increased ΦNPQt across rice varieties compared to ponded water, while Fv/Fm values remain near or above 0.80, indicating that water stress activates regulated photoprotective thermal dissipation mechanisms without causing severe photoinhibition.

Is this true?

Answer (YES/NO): NO